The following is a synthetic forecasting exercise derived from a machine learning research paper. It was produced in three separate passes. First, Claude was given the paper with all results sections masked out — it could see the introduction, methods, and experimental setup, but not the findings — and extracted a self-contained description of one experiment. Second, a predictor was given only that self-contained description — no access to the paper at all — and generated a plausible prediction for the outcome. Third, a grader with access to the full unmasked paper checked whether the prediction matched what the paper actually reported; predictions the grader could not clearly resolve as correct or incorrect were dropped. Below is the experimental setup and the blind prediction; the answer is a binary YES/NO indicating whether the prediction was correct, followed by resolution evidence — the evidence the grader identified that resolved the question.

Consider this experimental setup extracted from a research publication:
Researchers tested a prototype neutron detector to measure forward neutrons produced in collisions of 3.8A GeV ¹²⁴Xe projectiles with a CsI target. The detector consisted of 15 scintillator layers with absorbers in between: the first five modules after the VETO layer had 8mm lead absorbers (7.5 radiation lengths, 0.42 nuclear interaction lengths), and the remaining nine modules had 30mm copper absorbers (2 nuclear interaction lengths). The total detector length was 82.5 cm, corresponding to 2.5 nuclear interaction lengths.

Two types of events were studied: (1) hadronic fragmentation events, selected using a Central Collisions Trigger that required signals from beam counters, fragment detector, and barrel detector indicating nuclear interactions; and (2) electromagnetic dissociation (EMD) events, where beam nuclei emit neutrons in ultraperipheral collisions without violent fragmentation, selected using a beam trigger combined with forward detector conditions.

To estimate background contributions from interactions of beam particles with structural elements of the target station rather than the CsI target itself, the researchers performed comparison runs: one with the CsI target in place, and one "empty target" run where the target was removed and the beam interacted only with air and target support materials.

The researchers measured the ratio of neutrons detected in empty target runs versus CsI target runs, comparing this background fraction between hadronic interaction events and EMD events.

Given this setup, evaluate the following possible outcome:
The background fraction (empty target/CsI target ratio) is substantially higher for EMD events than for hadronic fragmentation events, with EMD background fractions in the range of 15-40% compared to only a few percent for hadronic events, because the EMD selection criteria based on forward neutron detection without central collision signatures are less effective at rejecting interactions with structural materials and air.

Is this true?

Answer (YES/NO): YES